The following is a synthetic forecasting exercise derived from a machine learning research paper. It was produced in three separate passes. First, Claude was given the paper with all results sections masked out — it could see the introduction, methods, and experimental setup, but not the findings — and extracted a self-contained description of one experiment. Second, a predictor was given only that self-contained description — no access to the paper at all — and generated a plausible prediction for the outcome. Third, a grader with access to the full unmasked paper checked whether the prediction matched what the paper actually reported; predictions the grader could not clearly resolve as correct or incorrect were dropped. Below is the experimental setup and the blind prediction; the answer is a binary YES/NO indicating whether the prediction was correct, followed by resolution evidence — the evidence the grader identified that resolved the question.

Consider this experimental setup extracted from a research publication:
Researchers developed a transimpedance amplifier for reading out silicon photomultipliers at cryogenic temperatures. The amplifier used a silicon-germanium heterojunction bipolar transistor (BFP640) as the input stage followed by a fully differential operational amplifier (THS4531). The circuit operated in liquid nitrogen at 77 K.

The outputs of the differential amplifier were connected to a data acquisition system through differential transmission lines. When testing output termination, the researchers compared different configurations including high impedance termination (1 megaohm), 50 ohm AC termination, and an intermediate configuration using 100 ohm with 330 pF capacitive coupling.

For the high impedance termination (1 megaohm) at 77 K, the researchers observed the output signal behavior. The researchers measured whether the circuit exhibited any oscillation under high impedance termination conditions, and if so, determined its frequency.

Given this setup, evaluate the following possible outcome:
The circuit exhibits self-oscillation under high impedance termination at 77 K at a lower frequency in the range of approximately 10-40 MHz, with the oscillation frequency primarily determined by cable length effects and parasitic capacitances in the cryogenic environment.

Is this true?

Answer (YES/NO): YES